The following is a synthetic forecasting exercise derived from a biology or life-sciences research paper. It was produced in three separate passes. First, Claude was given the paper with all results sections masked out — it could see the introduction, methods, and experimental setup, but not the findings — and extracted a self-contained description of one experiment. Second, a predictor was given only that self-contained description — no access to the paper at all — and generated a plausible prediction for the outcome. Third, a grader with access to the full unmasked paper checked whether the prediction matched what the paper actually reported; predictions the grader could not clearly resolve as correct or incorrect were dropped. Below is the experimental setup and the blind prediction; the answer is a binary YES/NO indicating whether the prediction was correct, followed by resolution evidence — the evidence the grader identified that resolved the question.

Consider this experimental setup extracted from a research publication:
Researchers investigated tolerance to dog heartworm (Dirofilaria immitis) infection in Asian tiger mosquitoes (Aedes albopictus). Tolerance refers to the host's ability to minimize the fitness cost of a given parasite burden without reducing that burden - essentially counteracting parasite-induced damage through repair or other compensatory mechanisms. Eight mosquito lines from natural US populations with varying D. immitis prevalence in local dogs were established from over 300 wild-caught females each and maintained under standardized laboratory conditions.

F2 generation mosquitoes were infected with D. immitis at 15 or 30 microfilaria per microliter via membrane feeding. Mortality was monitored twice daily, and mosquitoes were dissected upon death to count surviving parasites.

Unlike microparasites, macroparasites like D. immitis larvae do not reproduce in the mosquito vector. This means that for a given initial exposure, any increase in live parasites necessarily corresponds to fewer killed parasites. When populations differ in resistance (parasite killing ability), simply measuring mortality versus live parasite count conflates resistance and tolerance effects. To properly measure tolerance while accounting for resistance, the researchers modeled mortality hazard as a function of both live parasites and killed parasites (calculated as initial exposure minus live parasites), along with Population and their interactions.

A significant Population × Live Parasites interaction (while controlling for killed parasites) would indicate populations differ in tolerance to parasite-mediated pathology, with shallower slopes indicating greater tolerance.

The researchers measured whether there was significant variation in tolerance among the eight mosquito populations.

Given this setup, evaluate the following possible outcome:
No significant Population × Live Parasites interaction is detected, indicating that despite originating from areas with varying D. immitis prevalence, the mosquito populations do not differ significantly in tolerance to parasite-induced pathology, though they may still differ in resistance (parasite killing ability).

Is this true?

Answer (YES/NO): NO